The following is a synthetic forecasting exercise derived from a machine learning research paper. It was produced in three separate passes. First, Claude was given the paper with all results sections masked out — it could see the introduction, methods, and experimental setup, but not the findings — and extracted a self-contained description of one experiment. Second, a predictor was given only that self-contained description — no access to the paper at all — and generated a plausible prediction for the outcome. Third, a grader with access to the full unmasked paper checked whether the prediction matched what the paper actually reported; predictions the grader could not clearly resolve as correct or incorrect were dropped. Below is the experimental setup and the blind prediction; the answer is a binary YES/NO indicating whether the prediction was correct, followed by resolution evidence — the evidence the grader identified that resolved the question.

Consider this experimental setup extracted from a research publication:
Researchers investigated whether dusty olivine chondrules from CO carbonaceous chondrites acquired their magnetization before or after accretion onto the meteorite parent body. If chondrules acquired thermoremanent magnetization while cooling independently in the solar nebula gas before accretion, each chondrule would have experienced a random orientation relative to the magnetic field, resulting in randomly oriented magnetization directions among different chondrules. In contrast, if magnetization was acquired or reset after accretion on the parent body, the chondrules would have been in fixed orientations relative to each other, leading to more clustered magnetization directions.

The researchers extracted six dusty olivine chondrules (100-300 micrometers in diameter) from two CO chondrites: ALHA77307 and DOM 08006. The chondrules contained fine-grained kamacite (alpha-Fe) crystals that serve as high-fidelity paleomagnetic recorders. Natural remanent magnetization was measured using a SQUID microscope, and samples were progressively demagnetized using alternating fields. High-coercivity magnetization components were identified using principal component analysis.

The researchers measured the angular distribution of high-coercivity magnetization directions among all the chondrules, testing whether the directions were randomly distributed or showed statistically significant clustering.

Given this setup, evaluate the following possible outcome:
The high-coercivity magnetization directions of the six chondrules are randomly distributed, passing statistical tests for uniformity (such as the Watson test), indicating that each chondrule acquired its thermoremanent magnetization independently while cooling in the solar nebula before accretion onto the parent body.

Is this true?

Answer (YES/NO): YES